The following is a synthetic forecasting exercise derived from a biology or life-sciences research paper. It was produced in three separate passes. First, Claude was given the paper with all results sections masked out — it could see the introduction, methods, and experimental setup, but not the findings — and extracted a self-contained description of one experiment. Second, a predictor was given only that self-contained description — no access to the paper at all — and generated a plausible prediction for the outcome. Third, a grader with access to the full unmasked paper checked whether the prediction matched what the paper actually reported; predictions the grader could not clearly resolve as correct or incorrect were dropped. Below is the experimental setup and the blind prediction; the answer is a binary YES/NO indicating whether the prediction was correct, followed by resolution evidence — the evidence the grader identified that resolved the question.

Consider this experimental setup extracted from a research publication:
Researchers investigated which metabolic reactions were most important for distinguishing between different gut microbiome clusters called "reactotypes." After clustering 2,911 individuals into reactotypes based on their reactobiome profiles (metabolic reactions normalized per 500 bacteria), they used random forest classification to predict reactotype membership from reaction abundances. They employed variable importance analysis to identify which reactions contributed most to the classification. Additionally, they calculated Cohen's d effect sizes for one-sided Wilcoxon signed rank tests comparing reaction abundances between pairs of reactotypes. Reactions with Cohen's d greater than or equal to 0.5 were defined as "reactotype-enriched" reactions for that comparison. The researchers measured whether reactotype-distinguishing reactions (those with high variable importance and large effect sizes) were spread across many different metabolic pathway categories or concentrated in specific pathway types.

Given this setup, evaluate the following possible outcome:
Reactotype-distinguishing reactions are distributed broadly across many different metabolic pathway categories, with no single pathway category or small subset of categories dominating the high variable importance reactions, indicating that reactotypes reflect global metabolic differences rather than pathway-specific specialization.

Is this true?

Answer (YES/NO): YES